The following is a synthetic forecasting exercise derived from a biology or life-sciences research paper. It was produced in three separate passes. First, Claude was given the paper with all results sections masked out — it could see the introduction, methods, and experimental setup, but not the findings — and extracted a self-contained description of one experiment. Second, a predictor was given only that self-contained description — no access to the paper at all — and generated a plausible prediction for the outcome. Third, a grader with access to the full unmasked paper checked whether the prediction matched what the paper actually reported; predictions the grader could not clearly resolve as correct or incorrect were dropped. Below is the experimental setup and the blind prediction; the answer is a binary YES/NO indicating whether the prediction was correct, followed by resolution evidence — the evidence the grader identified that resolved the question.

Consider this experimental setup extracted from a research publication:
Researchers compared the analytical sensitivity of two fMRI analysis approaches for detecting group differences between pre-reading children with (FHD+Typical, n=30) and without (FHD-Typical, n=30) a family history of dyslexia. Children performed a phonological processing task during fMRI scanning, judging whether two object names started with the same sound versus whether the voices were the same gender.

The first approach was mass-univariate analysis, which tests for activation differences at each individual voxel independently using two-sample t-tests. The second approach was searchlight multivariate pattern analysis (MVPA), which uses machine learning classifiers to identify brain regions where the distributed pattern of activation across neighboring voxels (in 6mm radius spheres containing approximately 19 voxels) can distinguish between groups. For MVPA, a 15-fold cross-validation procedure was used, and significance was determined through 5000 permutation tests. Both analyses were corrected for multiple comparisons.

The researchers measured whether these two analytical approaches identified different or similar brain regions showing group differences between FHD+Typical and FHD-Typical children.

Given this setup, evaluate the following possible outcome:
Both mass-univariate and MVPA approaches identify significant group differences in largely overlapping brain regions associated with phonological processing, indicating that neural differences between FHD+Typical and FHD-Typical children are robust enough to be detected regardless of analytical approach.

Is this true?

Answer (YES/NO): NO